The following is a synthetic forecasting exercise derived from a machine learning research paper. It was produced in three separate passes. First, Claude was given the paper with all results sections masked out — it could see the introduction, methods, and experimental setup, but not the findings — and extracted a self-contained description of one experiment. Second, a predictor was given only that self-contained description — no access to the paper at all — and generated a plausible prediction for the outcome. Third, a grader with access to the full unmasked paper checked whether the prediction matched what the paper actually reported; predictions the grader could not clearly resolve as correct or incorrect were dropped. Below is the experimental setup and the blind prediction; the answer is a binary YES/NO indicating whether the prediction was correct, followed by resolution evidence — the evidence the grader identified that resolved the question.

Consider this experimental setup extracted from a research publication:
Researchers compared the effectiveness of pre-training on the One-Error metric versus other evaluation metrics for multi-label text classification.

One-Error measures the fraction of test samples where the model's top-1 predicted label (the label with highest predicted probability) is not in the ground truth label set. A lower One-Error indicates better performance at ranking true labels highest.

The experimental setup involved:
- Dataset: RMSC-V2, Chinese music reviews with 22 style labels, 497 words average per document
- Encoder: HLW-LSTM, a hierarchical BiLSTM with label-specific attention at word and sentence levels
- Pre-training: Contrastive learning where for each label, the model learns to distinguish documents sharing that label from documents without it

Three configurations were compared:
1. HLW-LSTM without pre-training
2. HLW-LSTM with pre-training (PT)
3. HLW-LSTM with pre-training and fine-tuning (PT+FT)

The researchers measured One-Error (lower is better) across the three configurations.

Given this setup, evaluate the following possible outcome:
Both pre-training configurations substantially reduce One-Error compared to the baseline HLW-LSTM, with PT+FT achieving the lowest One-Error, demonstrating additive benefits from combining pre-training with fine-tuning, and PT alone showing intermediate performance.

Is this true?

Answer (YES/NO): NO